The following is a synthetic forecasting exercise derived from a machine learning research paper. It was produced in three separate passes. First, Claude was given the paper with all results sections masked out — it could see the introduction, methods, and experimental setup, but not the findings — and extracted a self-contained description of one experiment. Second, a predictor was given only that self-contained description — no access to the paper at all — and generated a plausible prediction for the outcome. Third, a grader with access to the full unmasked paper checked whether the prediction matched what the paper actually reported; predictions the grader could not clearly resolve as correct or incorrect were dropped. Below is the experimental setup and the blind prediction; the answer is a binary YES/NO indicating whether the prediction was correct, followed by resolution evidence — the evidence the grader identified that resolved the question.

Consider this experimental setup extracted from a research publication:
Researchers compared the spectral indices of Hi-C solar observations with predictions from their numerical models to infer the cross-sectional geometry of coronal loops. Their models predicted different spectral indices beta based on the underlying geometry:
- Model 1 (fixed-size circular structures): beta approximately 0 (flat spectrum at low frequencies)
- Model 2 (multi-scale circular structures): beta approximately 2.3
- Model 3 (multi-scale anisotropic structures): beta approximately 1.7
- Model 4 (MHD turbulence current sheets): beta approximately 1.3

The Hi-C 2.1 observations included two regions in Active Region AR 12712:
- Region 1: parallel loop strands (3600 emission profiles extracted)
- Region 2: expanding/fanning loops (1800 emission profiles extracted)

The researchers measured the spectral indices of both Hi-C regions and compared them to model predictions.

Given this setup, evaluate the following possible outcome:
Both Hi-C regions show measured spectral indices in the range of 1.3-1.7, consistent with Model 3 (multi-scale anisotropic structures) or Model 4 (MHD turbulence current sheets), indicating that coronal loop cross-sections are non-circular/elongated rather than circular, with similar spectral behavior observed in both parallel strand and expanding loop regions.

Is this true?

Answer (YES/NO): NO